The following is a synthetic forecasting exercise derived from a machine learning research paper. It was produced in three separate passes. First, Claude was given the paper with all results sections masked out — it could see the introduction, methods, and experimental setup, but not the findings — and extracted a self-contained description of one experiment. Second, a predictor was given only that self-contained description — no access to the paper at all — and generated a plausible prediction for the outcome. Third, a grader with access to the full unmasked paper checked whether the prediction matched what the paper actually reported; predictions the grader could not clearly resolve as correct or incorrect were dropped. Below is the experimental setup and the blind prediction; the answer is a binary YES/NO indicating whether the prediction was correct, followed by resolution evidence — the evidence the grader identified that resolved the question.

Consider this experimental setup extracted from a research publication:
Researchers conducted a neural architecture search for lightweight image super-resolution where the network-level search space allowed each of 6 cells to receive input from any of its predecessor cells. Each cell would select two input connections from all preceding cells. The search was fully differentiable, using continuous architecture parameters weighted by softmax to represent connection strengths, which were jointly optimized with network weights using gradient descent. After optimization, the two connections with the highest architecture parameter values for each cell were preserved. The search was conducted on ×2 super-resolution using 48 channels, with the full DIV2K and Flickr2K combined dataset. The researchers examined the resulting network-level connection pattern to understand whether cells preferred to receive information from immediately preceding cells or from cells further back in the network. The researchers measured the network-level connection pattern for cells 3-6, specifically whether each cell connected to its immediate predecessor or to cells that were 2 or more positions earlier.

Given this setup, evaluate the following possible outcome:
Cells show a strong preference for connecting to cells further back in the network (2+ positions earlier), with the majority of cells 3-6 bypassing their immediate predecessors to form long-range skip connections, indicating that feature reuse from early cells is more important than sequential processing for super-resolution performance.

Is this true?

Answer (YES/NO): NO